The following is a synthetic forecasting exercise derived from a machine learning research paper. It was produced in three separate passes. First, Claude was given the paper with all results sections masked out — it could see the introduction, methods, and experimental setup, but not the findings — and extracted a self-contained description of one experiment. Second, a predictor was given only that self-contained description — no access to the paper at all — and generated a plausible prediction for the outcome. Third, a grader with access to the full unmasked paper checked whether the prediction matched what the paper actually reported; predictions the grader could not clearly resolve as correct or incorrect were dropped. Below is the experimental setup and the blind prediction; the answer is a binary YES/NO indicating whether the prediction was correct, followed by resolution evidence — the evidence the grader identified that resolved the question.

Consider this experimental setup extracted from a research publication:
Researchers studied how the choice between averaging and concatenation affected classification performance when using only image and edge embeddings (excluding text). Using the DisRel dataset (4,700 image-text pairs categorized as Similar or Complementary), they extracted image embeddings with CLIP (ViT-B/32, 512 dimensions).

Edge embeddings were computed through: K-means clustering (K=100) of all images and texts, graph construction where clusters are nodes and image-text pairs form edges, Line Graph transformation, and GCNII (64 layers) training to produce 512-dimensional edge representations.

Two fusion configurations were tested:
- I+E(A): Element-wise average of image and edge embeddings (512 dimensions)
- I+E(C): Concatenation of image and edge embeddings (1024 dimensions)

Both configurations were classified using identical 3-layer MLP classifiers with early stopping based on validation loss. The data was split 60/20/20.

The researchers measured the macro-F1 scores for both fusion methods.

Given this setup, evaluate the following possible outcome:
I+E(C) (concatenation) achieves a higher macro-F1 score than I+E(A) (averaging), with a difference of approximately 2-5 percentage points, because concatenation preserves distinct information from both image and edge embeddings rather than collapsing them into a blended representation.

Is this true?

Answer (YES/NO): NO